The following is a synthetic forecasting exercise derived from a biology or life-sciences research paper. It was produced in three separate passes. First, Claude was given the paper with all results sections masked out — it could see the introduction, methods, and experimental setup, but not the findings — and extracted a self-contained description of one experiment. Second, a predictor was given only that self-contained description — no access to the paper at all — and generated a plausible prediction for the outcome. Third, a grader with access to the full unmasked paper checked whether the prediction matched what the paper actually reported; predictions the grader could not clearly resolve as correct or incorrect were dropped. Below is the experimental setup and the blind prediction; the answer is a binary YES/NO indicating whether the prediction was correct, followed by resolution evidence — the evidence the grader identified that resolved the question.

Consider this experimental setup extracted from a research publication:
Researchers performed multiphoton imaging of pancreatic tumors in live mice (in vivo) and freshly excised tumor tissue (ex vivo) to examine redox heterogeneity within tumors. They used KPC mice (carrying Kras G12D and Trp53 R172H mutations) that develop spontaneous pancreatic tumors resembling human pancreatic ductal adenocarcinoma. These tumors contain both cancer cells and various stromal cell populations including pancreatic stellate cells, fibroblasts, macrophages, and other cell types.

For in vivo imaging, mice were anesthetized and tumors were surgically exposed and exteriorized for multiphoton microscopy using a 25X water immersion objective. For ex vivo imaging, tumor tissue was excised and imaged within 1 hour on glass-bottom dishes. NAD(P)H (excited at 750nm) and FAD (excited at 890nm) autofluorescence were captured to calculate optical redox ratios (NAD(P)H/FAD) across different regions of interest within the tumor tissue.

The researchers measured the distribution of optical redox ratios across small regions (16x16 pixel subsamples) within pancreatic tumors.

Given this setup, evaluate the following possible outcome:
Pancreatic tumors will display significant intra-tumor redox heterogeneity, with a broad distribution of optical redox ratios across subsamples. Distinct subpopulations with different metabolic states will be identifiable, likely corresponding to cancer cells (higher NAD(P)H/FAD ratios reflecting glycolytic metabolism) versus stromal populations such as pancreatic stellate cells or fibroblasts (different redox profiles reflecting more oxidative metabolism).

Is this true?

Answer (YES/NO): YES